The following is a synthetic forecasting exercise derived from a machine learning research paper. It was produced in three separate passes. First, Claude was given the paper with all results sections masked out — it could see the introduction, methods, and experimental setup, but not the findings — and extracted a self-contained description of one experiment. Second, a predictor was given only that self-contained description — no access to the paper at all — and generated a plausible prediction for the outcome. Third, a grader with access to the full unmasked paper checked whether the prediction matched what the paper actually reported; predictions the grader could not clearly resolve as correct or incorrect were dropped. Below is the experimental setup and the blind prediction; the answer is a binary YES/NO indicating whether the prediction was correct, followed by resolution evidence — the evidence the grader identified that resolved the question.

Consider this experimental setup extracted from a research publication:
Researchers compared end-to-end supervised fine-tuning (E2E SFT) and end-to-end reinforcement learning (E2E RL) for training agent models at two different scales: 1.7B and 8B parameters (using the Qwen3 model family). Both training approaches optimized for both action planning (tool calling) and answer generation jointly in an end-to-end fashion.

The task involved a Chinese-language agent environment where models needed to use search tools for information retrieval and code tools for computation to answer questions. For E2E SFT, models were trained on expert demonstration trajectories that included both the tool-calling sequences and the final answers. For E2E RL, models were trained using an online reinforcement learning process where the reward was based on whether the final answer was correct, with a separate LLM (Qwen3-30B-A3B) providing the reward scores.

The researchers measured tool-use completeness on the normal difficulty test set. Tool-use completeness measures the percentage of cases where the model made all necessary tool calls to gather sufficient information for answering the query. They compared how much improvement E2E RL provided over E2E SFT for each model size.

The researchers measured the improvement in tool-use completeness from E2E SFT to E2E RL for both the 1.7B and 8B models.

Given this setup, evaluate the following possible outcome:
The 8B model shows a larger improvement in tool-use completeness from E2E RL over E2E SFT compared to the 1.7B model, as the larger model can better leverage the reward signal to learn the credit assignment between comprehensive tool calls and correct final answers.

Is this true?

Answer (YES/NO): NO